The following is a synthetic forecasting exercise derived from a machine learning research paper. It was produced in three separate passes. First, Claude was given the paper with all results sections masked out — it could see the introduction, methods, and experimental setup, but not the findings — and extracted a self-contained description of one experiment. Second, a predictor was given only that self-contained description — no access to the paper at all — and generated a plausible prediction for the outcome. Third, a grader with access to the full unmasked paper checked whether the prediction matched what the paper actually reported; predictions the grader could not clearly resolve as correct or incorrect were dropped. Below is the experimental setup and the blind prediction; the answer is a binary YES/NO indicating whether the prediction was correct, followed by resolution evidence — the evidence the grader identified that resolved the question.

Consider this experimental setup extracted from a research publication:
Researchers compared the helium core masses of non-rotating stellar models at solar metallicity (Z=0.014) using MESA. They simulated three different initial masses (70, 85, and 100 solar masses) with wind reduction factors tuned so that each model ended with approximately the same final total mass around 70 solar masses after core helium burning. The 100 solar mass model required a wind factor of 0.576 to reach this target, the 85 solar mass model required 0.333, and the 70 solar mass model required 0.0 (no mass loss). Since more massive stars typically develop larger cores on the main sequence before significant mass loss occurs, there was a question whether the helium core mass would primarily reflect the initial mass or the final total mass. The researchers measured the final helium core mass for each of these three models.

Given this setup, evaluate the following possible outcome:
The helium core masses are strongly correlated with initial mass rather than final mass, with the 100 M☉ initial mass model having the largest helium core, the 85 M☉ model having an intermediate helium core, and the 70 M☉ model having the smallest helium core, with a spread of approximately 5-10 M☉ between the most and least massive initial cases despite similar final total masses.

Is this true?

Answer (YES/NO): YES